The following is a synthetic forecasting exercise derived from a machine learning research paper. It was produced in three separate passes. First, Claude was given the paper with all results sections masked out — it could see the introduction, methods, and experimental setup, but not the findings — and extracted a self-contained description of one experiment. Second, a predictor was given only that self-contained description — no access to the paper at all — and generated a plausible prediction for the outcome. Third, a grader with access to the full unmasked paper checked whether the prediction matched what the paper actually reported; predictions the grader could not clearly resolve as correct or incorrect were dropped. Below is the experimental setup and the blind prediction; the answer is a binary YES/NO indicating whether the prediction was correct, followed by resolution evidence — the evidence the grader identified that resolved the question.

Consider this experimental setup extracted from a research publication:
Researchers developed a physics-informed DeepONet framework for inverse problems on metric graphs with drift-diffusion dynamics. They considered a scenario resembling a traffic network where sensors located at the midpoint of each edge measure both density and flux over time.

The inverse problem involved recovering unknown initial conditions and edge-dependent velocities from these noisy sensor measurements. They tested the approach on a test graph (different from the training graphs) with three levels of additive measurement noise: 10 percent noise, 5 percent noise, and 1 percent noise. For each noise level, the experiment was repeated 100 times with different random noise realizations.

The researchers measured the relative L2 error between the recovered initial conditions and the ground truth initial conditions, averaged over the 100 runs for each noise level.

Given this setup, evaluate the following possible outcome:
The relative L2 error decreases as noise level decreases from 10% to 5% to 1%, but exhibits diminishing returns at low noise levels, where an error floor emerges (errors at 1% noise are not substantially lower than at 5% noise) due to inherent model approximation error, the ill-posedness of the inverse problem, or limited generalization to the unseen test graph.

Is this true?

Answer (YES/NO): NO